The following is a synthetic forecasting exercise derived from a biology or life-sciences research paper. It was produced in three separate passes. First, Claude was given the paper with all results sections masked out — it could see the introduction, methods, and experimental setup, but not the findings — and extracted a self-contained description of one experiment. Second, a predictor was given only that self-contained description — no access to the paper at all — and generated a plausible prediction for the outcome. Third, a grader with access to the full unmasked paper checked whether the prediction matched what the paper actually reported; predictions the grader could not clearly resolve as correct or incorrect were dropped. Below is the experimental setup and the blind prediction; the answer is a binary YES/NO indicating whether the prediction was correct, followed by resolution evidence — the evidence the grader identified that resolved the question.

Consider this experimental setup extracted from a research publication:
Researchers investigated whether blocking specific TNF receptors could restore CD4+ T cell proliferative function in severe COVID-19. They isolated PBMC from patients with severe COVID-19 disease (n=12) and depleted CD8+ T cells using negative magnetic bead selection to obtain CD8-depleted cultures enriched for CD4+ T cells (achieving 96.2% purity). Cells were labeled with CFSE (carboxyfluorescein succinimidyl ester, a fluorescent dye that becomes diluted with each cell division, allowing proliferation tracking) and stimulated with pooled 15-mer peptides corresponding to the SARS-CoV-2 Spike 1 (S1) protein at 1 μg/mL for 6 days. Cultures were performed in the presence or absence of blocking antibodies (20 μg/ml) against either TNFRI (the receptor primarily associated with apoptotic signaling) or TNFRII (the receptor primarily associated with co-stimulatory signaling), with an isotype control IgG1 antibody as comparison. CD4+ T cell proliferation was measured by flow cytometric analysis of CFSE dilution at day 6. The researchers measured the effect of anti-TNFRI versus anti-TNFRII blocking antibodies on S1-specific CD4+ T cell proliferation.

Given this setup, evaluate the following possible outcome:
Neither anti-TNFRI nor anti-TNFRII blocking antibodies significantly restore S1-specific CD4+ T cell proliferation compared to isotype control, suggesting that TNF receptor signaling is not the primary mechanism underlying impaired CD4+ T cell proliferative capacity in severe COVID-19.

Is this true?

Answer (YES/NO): NO